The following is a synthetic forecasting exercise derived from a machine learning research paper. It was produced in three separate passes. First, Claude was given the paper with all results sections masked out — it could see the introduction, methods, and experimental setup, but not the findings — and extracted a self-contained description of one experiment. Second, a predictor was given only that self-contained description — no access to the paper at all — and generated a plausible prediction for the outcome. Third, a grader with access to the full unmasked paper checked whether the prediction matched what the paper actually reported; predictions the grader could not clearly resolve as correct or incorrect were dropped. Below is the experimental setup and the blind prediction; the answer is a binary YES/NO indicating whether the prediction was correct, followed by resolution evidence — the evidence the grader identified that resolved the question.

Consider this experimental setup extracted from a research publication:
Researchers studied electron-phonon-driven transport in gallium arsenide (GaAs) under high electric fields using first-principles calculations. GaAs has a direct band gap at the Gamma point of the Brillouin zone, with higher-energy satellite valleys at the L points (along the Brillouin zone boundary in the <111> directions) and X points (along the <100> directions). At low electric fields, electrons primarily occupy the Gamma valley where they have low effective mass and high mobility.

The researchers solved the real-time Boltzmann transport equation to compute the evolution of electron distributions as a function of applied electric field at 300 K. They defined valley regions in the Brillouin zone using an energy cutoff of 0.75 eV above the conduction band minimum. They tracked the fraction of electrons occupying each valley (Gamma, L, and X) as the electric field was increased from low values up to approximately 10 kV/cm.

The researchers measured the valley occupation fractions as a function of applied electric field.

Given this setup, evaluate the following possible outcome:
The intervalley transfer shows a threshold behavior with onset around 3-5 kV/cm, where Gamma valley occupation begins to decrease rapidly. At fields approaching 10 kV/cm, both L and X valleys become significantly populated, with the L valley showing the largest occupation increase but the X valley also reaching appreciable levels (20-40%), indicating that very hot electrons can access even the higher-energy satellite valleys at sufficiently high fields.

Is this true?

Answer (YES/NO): NO